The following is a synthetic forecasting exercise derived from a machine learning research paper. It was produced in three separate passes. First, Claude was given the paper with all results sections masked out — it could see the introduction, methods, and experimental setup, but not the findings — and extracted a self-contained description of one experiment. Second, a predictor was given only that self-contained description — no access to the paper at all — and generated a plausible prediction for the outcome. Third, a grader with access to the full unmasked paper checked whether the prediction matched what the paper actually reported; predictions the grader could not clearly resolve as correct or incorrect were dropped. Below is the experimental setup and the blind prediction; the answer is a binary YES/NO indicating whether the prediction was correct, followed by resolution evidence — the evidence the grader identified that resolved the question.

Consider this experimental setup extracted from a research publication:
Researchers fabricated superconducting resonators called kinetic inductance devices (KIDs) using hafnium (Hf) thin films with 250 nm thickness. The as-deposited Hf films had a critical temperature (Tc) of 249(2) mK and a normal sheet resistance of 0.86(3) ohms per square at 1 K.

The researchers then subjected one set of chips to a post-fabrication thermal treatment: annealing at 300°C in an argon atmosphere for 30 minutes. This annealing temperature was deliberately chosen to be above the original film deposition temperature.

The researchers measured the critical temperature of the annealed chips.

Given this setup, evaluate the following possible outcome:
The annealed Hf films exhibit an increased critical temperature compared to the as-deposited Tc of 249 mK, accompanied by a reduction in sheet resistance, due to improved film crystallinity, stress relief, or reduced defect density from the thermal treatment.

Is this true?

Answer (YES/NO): NO